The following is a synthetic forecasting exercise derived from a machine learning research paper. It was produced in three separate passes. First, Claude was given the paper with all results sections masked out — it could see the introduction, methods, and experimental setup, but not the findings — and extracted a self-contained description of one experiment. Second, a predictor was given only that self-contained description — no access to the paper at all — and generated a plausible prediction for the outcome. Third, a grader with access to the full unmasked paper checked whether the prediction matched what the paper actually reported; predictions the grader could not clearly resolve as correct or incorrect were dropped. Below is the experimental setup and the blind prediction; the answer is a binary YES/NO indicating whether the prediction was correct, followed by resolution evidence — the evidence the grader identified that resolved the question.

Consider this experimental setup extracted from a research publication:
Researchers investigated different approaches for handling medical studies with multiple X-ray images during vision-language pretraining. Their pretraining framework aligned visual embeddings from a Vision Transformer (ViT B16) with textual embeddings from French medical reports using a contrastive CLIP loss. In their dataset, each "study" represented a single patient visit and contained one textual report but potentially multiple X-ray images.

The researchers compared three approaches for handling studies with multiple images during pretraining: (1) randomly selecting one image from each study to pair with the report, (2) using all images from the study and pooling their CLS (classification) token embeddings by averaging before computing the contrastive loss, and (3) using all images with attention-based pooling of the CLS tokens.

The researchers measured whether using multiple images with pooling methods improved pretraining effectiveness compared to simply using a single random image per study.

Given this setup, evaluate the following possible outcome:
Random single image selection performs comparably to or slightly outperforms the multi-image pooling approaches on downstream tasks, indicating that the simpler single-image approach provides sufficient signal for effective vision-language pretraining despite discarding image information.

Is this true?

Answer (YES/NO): YES